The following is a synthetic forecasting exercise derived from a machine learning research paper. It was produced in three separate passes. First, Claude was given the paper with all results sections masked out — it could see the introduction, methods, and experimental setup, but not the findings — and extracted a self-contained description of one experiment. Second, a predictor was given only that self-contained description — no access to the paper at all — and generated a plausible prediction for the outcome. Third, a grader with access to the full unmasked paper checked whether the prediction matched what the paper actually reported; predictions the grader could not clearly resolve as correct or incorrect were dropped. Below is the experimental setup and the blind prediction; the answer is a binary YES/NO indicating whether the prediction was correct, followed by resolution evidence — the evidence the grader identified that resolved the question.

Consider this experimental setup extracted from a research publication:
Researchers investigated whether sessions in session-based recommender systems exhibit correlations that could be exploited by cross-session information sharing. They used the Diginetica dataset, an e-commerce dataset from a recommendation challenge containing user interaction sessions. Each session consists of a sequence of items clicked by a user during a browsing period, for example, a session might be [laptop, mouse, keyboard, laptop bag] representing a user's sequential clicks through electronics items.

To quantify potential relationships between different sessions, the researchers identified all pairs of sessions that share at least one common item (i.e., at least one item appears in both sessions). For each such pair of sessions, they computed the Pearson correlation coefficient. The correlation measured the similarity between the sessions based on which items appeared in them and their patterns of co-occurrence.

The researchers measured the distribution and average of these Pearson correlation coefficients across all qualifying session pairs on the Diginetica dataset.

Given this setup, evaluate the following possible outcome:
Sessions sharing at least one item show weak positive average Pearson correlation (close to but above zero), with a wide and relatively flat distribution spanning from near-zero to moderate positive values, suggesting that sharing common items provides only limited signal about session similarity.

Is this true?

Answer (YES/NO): NO